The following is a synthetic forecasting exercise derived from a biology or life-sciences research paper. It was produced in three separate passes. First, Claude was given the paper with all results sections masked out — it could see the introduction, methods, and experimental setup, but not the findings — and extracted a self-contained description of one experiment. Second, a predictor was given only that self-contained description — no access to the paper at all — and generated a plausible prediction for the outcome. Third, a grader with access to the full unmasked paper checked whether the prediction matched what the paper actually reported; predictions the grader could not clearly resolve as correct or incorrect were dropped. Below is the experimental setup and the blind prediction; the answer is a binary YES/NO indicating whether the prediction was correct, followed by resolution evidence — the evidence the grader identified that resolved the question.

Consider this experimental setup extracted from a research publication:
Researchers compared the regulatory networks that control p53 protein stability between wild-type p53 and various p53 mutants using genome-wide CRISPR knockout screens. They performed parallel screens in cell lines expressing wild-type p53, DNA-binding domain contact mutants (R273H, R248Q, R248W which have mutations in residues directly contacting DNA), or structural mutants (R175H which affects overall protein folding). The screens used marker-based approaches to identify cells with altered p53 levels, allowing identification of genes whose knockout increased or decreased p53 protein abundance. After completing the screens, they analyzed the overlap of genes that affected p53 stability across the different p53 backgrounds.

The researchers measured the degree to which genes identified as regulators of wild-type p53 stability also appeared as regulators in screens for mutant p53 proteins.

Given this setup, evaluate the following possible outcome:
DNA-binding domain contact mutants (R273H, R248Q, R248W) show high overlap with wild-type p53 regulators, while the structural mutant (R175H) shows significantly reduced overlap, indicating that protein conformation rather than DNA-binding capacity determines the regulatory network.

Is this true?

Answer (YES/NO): NO